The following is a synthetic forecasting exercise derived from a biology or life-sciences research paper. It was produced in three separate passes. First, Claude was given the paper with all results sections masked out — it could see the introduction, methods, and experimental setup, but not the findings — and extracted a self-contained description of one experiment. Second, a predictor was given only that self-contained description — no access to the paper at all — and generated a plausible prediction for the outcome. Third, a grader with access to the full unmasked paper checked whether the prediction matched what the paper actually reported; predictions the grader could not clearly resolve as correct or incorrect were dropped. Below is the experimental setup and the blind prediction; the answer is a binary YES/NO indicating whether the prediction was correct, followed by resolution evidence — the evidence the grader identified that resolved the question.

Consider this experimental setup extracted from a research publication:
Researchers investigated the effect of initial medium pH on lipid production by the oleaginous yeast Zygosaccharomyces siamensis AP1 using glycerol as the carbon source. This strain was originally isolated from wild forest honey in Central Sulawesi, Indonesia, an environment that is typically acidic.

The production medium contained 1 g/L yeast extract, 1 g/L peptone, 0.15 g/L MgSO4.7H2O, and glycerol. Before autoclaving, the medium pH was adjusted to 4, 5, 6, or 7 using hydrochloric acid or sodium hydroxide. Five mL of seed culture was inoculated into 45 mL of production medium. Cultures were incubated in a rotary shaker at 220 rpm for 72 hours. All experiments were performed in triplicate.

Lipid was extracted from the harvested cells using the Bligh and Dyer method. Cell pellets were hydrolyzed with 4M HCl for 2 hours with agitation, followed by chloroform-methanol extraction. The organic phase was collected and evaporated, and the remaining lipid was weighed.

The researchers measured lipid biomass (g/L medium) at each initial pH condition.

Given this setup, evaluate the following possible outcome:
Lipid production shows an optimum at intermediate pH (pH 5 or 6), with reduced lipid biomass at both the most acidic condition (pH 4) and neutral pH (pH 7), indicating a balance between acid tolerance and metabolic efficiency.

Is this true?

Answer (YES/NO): YES